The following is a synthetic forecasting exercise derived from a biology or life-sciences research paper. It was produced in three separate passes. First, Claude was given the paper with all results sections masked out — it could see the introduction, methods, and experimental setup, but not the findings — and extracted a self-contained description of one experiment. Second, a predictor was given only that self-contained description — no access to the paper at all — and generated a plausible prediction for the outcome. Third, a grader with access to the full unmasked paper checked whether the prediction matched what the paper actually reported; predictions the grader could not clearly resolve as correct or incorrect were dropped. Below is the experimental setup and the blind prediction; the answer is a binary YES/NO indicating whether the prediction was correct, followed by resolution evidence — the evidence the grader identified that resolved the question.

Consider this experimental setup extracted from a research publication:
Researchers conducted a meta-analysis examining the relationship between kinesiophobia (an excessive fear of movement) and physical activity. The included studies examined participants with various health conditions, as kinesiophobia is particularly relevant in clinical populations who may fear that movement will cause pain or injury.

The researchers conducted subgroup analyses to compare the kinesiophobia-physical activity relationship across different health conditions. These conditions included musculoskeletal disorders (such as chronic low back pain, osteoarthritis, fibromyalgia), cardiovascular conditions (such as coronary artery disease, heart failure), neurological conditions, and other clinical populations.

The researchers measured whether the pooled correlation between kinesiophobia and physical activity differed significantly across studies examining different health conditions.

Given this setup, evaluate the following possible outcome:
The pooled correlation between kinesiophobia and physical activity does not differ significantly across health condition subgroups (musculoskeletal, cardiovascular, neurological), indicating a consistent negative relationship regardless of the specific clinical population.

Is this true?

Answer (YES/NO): NO